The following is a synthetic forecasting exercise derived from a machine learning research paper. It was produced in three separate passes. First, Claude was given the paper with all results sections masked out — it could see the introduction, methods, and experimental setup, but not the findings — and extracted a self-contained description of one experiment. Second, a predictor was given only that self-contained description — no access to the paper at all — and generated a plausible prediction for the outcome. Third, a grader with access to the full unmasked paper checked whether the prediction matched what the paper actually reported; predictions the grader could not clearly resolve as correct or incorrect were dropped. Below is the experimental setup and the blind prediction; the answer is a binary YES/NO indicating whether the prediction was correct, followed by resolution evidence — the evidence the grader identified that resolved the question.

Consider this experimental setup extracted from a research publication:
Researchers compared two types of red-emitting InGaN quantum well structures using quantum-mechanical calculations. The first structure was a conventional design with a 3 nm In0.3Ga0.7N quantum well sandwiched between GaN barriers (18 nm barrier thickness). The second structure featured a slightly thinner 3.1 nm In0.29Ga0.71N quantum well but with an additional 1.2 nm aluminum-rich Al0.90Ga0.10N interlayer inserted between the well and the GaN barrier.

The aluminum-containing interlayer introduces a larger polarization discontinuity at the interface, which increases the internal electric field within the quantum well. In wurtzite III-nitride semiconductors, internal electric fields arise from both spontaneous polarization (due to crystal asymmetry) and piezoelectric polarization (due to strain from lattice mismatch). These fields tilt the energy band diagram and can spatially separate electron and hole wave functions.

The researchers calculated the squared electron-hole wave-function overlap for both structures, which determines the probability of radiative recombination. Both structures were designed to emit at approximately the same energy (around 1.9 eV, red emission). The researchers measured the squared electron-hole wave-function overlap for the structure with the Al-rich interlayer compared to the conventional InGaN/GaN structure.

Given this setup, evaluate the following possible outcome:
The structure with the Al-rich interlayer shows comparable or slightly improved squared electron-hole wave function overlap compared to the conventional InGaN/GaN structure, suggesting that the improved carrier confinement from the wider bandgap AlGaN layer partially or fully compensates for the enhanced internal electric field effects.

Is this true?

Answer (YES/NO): YES